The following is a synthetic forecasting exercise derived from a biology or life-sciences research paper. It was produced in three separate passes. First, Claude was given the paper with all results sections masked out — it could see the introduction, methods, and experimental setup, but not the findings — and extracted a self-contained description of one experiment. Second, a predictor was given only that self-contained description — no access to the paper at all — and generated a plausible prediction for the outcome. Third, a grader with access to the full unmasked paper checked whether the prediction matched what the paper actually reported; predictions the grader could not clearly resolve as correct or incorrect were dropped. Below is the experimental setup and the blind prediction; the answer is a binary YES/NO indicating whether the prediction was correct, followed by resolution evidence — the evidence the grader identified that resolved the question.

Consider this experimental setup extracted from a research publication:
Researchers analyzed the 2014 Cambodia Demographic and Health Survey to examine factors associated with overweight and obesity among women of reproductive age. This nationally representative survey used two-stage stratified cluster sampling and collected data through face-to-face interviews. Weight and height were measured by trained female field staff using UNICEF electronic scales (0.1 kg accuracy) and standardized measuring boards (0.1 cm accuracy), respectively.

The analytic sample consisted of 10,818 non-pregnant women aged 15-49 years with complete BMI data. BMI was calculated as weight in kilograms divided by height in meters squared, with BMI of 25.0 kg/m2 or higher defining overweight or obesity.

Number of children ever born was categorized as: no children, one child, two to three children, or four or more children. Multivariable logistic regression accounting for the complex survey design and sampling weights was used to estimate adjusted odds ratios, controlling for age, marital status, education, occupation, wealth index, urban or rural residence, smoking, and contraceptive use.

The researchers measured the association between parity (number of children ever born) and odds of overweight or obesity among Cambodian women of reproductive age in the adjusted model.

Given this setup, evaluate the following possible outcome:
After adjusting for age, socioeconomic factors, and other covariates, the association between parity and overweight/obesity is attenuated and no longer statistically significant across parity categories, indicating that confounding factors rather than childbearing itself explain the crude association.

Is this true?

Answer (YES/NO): NO